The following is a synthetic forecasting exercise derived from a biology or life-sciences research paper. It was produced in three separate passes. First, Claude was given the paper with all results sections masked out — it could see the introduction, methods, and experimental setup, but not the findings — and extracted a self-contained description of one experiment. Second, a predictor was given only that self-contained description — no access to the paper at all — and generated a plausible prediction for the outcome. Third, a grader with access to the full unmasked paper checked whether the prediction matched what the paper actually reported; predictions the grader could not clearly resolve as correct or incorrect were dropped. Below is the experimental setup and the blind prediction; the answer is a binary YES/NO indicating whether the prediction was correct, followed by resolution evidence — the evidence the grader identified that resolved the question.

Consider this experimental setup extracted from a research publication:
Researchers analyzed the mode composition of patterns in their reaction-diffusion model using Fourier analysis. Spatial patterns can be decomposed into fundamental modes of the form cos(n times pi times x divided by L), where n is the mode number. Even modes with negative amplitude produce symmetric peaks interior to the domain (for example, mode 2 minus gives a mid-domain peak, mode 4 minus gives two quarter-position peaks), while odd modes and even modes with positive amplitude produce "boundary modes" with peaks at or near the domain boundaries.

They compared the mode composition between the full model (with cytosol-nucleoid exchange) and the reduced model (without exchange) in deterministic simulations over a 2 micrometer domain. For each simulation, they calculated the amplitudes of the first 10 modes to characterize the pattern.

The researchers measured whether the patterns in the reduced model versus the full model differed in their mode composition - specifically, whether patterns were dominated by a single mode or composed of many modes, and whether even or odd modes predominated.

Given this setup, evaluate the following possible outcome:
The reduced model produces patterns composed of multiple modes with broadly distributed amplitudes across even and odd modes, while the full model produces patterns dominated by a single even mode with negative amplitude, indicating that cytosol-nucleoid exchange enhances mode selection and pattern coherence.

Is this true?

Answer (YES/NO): YES